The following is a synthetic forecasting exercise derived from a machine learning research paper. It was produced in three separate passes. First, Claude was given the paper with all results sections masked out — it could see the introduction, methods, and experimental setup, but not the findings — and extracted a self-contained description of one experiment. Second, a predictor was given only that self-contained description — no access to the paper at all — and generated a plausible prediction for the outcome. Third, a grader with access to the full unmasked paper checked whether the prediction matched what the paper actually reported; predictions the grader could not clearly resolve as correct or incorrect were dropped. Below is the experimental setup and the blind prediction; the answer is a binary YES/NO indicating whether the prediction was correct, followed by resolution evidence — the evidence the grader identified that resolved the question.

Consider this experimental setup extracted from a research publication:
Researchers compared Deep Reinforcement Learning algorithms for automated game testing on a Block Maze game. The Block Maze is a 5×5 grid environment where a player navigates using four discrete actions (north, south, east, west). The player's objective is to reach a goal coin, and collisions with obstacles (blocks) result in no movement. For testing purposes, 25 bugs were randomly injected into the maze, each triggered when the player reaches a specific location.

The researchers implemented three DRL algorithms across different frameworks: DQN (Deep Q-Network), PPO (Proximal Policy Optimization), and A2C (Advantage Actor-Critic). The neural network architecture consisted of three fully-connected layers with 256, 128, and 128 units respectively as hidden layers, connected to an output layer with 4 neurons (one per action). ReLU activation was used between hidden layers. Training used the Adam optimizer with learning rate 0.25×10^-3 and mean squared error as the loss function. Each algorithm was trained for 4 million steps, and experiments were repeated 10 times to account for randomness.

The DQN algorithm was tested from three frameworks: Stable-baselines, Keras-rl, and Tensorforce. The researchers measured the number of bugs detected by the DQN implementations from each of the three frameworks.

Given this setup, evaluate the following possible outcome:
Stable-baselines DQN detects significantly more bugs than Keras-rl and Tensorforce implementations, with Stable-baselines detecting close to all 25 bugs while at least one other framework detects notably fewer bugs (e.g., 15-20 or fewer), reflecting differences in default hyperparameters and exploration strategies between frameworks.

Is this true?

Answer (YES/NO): NO